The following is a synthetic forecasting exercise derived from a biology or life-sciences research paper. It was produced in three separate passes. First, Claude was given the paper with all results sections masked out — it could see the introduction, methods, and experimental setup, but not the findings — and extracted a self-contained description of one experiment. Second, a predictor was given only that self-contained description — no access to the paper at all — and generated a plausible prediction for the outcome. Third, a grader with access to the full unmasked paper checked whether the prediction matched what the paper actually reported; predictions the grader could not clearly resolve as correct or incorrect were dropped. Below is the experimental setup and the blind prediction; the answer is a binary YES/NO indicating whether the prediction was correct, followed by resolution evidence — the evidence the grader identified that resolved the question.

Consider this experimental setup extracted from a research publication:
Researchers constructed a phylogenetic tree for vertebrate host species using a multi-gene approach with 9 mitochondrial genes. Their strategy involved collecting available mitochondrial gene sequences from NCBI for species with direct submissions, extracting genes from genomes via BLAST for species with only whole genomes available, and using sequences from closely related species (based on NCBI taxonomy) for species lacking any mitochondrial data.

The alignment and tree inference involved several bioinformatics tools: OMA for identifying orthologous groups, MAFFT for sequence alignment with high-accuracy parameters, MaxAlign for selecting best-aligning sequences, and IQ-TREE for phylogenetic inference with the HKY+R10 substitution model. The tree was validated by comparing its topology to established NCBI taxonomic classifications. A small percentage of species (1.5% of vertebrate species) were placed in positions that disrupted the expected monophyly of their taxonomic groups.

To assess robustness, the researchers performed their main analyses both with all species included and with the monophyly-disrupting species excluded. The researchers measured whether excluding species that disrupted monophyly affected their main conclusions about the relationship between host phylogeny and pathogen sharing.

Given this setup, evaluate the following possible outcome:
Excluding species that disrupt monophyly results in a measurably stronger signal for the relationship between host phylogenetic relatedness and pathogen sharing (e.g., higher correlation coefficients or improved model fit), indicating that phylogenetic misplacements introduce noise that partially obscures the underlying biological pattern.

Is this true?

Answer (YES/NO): NO